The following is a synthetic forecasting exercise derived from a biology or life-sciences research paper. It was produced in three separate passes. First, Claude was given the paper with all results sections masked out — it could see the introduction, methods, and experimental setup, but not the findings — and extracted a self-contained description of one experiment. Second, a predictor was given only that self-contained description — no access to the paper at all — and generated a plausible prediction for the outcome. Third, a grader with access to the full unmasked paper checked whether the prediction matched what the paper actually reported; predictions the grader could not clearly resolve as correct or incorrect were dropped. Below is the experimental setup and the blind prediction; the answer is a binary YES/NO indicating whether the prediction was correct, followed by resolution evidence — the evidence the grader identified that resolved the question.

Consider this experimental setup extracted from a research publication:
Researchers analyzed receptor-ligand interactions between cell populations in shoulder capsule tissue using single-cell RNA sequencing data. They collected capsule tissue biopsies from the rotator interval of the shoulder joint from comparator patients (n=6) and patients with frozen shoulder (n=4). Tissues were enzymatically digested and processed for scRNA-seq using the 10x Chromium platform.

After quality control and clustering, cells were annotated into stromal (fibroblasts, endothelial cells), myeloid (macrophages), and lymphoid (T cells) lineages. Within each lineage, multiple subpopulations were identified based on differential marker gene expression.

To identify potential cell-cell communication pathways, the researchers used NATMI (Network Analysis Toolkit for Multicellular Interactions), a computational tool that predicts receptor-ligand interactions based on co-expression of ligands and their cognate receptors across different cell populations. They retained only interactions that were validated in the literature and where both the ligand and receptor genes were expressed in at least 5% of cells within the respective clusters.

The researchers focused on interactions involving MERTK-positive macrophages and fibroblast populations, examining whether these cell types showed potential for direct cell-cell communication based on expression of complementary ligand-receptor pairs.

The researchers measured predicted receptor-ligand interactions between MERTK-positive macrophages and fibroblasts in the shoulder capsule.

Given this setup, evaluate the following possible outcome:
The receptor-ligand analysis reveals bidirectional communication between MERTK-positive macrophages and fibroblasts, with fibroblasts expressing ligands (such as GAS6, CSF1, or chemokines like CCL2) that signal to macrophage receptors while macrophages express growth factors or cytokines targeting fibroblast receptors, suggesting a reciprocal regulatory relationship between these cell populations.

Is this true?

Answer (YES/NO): YES